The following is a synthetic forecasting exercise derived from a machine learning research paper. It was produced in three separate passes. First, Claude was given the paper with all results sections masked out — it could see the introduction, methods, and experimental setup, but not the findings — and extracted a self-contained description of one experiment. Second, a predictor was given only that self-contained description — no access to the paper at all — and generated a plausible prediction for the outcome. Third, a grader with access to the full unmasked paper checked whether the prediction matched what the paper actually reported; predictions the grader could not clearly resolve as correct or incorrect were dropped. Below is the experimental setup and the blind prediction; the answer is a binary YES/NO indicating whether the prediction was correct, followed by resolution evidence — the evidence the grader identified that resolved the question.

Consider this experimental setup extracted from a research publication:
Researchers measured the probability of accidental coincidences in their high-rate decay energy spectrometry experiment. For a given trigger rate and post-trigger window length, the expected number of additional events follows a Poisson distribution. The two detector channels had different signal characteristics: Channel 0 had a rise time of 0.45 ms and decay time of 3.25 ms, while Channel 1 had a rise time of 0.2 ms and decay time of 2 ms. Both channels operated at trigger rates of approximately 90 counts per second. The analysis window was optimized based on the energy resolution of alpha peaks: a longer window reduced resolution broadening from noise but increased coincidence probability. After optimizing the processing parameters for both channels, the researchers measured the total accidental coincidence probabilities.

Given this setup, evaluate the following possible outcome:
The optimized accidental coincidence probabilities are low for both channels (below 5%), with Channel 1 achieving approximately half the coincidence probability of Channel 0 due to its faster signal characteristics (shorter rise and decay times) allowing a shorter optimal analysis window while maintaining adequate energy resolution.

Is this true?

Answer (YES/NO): NO